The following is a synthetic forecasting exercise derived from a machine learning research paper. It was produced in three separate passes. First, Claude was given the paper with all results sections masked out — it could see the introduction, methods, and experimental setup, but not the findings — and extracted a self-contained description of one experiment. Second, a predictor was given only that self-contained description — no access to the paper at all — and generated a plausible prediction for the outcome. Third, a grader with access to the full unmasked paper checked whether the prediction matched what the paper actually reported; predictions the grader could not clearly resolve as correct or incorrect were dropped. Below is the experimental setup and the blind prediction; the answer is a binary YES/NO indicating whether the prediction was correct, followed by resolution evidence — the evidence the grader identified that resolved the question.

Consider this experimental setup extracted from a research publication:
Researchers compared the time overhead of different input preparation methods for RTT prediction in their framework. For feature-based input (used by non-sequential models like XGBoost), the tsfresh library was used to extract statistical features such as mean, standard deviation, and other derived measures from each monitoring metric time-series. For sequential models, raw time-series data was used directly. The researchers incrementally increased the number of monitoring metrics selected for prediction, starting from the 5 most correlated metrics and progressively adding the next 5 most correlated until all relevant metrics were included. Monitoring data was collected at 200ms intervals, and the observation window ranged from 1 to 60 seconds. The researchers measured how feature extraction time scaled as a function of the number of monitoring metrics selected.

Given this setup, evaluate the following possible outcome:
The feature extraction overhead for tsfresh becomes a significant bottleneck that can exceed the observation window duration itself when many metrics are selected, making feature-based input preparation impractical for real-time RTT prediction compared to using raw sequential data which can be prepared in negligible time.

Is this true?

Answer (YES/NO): NO